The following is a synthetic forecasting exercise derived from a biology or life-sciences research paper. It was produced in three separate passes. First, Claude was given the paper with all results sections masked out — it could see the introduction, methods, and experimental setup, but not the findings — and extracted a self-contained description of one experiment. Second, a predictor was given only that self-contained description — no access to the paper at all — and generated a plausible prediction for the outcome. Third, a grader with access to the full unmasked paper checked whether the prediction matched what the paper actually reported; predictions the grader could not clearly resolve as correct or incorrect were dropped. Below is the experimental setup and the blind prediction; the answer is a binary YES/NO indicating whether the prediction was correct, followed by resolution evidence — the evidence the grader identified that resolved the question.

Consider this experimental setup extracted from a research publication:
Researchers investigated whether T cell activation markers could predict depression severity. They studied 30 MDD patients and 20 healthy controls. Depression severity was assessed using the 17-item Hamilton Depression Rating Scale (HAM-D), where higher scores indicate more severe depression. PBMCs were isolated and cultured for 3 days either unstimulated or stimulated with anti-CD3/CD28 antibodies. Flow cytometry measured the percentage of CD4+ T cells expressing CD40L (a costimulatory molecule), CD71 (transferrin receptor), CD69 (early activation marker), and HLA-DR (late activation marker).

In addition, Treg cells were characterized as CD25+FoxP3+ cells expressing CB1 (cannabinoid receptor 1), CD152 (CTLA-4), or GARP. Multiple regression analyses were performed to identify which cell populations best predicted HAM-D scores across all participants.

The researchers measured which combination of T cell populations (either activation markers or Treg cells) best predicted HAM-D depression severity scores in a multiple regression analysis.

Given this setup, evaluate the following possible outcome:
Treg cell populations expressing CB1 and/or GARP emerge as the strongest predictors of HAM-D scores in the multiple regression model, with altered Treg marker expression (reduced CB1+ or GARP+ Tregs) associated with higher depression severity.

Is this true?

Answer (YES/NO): NO